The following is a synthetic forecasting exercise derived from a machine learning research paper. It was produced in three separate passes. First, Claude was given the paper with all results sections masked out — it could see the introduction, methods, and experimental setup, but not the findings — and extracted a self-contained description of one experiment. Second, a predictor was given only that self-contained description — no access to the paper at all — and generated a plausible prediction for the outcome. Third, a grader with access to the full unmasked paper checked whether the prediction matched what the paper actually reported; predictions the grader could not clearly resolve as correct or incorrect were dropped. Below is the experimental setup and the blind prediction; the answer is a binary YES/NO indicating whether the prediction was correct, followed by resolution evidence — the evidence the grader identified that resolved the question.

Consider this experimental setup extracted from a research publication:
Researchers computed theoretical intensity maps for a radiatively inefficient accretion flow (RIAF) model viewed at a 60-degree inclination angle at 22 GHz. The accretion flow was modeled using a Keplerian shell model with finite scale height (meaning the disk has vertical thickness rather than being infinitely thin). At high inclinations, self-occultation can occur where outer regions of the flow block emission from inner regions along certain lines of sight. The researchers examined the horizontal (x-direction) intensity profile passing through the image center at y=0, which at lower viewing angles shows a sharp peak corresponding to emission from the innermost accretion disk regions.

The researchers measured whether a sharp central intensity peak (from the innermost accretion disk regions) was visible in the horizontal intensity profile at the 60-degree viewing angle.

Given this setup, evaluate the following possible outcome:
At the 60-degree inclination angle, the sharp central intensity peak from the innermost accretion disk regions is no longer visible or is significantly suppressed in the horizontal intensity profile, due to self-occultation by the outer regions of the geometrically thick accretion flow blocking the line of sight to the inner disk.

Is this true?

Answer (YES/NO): YES